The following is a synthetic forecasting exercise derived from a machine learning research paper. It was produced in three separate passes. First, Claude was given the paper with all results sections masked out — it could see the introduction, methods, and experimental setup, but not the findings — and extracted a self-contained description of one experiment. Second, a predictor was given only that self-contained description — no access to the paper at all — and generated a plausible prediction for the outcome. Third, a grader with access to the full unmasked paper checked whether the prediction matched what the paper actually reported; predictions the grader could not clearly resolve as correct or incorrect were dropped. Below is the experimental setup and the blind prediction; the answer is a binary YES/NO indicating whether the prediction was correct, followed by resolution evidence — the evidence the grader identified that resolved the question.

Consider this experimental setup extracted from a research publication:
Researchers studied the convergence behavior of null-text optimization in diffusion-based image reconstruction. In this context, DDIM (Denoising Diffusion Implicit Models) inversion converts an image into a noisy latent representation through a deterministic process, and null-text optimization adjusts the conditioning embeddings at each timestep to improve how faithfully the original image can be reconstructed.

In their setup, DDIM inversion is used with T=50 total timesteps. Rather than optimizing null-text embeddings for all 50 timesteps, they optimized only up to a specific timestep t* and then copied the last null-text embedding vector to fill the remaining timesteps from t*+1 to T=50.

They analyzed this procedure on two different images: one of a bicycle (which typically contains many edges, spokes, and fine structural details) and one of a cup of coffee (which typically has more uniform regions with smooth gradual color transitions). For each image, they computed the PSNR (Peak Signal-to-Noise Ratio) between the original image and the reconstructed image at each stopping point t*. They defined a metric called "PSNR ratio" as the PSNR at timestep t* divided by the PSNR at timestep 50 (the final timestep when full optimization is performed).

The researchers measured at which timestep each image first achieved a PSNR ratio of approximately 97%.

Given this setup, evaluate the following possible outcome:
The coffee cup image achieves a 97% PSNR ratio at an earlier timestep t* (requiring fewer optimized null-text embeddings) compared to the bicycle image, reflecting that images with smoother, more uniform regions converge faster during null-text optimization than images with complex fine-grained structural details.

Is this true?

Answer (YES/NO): NO